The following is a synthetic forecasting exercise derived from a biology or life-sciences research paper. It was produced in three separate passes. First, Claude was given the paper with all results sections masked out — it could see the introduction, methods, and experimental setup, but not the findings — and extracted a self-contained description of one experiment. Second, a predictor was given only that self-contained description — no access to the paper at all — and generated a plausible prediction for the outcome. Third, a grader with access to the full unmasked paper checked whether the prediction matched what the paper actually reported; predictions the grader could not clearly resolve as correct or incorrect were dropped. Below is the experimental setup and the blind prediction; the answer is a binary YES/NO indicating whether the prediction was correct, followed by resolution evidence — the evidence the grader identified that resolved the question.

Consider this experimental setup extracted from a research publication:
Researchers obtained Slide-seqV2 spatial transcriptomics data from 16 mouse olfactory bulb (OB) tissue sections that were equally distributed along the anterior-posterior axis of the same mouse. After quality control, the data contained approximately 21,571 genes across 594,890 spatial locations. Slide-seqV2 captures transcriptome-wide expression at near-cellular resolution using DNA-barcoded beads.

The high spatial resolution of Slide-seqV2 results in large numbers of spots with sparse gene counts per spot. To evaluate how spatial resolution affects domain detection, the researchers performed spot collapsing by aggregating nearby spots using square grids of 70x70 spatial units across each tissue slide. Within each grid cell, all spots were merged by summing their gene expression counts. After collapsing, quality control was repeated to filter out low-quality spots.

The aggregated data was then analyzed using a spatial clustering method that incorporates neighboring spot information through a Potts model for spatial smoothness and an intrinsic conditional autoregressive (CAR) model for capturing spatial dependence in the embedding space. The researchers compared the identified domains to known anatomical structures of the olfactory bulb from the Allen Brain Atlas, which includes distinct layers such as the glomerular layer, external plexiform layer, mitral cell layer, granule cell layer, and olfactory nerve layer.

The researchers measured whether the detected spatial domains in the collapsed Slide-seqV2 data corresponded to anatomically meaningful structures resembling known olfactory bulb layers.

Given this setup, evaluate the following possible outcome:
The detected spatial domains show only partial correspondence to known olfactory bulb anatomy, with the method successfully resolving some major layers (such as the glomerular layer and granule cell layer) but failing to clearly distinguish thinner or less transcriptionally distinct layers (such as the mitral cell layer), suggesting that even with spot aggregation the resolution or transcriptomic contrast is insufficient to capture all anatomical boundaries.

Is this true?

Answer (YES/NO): NO